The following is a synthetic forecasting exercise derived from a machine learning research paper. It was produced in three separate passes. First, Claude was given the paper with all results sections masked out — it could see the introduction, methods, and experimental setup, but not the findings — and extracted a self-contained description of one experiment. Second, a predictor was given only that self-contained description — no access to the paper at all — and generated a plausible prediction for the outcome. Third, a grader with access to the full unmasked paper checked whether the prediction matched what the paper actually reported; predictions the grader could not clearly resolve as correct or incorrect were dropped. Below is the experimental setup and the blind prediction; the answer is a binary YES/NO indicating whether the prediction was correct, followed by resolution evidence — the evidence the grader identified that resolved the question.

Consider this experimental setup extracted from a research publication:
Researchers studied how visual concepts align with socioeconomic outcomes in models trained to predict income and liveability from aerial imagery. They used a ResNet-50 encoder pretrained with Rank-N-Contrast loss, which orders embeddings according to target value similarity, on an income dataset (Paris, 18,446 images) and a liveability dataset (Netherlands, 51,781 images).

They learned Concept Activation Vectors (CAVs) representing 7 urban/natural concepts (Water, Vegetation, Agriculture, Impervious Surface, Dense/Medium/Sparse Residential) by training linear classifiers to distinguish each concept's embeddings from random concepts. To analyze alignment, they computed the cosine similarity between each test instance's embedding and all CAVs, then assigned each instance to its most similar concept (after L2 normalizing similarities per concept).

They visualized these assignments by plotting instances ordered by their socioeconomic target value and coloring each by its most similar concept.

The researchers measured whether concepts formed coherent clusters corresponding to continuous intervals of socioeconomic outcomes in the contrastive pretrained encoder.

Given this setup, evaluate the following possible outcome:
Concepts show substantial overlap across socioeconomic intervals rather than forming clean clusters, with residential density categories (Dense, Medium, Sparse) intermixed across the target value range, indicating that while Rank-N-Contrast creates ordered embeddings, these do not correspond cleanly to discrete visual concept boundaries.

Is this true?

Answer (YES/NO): NO